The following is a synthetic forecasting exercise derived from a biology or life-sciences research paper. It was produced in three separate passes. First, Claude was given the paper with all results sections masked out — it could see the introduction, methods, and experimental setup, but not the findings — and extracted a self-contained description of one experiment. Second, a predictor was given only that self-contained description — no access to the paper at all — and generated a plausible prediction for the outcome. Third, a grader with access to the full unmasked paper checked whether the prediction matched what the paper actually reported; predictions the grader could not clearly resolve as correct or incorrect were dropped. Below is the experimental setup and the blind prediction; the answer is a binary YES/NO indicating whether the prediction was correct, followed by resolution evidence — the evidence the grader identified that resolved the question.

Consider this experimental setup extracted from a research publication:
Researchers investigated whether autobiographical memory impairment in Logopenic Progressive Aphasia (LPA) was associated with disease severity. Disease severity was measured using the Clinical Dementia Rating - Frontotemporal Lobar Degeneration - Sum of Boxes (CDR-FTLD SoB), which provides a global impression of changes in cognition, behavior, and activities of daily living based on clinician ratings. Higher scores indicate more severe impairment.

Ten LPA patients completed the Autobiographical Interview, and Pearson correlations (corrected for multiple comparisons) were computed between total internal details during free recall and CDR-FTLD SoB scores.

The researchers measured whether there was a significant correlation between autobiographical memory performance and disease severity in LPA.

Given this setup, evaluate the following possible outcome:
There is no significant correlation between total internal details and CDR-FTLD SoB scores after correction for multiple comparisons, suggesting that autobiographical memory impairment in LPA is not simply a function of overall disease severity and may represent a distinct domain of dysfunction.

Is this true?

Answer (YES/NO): YES